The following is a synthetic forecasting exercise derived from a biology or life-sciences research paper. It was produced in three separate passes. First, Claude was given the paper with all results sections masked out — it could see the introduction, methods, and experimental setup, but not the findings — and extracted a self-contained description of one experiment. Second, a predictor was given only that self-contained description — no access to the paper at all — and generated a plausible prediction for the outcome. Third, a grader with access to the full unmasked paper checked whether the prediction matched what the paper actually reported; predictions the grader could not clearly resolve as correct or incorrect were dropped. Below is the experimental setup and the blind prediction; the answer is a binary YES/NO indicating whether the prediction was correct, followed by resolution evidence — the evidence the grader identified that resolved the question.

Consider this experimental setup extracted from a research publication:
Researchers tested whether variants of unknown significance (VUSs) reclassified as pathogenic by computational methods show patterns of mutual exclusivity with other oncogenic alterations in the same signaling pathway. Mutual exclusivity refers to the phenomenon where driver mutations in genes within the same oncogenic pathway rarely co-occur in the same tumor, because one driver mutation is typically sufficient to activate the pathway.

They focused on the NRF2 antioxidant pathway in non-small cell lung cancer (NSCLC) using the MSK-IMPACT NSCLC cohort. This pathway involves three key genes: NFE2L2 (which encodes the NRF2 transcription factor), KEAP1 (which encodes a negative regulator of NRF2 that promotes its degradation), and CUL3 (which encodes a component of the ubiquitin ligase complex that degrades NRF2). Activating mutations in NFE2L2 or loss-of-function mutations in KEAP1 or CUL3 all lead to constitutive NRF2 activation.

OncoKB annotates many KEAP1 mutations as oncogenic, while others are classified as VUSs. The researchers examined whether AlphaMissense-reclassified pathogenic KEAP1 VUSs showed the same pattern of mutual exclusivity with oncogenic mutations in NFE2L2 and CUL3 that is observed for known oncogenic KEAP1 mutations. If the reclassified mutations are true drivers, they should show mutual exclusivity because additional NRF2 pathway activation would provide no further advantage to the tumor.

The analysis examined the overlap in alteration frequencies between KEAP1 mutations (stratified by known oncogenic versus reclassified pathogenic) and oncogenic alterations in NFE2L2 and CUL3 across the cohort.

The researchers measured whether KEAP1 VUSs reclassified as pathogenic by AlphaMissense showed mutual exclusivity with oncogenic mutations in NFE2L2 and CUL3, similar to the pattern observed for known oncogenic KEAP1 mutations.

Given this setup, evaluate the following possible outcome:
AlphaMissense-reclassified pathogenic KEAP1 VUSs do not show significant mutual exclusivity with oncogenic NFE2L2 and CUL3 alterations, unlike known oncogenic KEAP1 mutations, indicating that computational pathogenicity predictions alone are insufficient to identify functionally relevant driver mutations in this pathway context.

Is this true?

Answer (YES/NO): NO